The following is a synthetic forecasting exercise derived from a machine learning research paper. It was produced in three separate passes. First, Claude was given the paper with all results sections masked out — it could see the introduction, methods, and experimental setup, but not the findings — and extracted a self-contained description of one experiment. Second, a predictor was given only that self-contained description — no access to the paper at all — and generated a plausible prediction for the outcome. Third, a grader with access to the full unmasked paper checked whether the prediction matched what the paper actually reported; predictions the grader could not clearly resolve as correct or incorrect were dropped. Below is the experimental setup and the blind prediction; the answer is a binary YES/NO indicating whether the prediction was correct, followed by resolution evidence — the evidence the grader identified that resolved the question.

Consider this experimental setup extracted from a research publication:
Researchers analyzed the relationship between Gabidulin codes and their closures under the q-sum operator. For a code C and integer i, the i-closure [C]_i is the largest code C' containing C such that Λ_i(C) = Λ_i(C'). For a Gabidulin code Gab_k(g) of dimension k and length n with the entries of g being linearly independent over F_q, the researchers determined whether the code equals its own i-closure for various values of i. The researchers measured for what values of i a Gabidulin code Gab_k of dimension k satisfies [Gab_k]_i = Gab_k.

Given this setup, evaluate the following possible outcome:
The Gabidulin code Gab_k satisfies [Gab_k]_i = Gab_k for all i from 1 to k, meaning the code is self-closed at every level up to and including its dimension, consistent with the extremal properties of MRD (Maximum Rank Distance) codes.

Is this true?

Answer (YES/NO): NO